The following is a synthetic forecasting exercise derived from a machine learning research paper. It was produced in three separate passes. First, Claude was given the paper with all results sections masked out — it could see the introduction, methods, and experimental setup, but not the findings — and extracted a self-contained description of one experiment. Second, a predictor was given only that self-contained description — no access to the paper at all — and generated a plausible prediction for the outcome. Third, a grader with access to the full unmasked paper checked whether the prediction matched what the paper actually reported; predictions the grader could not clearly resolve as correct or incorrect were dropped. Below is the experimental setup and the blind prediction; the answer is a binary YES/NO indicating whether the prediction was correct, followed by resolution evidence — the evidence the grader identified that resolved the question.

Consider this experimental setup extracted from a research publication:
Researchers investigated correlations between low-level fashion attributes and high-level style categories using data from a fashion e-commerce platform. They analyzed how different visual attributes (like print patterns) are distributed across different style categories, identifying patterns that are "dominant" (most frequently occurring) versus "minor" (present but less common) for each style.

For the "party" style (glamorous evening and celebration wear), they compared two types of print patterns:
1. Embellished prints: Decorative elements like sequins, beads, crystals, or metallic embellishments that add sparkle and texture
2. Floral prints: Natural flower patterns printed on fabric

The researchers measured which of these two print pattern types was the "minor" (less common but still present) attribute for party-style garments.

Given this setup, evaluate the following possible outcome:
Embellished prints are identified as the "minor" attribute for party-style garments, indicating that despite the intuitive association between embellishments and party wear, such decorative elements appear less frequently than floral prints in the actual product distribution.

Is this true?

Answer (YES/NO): NO